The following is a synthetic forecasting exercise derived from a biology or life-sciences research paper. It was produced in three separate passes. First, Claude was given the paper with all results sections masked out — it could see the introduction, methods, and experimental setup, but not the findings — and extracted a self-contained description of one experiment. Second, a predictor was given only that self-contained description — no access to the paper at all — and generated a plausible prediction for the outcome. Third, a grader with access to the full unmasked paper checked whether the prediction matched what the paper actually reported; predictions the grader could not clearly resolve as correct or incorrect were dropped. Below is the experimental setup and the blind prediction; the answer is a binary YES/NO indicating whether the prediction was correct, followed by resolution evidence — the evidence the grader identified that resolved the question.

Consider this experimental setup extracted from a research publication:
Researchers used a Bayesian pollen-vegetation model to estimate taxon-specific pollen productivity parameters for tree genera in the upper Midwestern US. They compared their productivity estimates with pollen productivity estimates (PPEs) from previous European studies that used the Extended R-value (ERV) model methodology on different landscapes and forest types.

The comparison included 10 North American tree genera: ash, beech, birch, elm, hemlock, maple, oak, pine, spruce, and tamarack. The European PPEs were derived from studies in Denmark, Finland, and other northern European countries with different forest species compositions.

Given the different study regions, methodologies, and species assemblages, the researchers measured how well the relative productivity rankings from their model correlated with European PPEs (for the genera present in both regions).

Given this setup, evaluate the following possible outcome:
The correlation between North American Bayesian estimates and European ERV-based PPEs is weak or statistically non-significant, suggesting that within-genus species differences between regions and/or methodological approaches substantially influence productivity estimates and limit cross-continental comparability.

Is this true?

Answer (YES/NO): YES